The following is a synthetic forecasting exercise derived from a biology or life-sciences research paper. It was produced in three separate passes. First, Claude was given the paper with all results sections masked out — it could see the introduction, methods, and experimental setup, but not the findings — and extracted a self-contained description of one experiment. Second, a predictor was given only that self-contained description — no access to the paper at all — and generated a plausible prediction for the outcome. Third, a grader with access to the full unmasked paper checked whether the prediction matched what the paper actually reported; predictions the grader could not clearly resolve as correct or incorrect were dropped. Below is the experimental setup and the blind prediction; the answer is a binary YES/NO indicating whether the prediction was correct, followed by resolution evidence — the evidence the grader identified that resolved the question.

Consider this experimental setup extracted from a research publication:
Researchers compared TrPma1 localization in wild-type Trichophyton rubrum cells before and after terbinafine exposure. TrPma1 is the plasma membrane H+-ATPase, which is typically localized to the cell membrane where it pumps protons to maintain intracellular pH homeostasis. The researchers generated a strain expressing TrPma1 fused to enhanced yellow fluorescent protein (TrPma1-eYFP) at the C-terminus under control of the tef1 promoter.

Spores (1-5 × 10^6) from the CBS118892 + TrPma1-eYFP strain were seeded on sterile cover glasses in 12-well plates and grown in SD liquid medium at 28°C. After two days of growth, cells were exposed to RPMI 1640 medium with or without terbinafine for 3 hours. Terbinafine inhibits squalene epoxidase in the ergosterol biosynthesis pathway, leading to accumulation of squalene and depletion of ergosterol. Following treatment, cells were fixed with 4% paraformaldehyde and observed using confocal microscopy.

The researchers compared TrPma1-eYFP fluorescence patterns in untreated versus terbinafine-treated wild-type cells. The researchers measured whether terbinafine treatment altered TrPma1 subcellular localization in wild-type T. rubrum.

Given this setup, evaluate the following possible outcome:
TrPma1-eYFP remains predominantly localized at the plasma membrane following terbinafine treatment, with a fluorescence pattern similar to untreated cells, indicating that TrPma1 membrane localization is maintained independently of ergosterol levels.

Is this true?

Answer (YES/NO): YES